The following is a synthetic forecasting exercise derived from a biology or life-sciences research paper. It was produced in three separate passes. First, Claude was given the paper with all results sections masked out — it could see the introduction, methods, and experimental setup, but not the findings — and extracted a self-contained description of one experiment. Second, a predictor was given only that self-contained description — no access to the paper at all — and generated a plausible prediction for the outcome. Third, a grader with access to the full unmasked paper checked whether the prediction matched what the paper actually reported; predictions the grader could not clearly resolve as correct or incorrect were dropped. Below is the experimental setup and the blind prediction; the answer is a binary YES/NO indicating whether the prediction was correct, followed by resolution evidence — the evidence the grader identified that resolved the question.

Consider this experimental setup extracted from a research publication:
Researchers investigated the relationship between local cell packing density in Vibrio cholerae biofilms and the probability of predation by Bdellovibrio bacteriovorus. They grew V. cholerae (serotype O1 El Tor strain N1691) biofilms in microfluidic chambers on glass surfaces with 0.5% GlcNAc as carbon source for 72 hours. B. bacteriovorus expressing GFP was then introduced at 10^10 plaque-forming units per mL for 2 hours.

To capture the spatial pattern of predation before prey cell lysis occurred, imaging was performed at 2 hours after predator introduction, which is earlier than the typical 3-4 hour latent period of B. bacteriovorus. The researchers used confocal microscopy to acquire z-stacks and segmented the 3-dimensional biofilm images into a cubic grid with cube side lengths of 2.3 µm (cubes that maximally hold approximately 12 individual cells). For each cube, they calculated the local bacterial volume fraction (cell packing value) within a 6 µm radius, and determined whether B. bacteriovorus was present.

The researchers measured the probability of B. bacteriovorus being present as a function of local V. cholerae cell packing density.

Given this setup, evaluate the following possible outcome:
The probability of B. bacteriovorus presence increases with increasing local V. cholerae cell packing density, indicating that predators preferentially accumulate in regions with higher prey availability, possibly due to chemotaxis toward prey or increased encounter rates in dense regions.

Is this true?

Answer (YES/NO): NO